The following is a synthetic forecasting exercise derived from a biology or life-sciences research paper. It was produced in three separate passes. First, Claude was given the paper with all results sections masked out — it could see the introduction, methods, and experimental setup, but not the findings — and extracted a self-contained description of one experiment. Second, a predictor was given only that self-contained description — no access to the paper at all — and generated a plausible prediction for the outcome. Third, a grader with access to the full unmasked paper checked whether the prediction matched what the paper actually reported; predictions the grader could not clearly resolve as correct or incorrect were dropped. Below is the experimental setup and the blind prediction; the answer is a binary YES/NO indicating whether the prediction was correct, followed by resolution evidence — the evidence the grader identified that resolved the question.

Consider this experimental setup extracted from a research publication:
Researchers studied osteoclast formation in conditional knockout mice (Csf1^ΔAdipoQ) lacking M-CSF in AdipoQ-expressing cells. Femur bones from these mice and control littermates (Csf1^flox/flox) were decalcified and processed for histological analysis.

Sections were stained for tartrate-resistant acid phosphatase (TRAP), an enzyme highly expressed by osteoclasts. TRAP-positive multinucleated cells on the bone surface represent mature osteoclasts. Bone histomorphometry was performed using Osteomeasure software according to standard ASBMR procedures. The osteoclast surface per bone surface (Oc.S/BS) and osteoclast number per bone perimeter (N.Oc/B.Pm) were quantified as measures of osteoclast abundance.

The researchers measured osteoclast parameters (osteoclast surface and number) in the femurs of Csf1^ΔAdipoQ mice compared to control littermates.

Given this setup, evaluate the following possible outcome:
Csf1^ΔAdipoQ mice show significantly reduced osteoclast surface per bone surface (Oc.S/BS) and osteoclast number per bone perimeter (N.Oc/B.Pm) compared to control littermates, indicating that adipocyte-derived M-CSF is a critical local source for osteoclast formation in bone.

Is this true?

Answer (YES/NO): YES